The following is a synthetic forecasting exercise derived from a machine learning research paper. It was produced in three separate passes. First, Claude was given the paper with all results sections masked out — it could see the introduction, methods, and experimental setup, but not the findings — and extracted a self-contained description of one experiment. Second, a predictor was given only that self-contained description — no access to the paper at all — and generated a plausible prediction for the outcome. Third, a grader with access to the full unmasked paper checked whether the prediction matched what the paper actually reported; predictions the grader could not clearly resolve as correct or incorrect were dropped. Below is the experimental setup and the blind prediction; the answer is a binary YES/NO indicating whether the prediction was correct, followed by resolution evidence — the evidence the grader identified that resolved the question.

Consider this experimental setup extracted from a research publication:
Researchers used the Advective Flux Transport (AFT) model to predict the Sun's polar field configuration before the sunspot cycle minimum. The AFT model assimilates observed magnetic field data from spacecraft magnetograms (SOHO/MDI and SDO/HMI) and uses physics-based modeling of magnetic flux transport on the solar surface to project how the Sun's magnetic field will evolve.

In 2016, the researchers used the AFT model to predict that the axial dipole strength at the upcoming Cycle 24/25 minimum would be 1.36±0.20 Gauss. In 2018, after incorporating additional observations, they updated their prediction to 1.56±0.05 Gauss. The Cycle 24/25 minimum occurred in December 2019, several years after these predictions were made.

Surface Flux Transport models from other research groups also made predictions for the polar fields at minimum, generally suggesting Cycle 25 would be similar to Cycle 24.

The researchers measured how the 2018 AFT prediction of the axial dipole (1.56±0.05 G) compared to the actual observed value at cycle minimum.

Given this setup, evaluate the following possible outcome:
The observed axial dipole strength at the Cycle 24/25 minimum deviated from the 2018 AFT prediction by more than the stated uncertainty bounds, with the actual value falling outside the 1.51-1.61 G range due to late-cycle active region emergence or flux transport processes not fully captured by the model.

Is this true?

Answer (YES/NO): NO